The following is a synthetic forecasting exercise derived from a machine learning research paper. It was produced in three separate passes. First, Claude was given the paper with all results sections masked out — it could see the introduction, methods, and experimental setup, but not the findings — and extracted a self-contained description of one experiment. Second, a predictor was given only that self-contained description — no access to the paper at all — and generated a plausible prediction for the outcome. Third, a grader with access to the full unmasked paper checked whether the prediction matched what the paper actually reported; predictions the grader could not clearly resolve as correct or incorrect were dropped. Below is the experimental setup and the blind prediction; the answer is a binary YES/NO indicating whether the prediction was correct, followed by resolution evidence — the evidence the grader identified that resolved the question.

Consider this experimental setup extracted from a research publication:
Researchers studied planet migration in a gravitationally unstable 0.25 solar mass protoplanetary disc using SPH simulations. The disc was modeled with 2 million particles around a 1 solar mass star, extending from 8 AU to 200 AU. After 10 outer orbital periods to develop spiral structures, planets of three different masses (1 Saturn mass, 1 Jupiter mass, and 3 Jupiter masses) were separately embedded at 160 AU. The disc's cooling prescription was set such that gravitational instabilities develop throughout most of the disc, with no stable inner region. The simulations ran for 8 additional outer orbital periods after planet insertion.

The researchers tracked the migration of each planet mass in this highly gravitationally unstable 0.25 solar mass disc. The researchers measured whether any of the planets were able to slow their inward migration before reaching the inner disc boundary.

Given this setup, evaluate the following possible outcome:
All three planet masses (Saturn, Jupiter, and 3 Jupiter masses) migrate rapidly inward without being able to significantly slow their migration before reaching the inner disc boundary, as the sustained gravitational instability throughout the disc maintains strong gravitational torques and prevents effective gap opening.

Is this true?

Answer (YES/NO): YES